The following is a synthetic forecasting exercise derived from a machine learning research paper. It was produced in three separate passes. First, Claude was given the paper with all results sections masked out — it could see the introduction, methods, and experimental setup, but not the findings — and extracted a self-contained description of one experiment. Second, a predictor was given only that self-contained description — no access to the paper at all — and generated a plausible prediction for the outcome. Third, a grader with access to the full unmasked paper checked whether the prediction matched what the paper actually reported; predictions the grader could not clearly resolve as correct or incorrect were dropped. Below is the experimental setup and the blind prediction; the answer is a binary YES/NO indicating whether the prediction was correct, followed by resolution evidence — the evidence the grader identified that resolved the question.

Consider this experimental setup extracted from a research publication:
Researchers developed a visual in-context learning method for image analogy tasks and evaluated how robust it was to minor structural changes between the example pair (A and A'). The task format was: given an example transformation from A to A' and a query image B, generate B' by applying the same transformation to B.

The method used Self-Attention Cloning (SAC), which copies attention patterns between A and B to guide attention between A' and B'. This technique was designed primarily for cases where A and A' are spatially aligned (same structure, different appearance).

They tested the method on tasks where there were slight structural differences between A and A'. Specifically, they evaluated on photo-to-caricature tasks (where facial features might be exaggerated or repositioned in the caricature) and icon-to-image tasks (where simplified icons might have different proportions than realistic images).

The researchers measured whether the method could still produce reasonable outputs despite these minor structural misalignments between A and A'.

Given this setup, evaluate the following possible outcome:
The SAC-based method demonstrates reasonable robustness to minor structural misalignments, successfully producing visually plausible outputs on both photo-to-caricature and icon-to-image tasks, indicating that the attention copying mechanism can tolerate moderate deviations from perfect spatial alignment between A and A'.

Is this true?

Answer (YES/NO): YES